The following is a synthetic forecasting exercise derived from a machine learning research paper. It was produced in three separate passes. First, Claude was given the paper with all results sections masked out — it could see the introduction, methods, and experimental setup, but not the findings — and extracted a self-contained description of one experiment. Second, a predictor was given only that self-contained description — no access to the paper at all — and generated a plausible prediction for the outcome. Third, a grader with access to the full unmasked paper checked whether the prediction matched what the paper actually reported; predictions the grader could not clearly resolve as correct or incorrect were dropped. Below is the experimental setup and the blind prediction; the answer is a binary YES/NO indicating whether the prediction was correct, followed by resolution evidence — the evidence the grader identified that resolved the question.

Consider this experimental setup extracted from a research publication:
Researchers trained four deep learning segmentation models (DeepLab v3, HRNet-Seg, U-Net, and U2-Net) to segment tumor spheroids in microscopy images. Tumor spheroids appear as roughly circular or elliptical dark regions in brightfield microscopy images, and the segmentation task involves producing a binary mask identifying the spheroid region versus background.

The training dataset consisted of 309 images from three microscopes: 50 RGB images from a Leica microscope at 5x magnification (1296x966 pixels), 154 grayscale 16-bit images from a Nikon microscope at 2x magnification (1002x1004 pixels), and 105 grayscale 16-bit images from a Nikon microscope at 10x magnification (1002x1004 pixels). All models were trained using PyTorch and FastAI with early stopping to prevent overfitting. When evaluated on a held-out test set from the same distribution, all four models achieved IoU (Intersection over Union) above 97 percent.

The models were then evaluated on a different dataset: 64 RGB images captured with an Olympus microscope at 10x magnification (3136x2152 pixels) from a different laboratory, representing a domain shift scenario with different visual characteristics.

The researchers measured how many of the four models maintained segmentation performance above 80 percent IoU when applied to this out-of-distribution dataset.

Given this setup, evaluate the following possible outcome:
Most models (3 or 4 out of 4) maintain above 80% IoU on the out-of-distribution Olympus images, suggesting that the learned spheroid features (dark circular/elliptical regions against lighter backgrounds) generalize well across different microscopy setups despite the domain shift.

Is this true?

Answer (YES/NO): YES